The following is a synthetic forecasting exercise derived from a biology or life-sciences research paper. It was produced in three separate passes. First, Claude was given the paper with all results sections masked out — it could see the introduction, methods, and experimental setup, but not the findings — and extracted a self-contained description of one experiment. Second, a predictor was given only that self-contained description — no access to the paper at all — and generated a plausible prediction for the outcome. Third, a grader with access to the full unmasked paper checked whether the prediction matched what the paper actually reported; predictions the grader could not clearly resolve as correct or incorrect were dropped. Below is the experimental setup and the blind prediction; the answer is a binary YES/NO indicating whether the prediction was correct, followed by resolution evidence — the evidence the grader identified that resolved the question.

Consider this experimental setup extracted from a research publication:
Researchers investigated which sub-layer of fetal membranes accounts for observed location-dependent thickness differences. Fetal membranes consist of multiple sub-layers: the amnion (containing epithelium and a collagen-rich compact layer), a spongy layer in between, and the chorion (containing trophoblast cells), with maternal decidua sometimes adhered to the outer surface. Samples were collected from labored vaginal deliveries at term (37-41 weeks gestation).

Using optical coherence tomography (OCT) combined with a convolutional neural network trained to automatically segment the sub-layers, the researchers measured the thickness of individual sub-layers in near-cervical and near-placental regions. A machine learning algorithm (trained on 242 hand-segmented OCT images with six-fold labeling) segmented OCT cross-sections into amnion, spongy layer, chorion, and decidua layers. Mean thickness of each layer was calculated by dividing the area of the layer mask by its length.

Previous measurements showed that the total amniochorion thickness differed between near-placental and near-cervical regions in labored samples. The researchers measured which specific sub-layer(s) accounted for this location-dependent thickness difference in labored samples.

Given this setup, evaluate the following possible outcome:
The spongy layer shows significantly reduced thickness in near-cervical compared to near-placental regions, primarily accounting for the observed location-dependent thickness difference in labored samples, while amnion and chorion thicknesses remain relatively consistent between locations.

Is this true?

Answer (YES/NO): NO